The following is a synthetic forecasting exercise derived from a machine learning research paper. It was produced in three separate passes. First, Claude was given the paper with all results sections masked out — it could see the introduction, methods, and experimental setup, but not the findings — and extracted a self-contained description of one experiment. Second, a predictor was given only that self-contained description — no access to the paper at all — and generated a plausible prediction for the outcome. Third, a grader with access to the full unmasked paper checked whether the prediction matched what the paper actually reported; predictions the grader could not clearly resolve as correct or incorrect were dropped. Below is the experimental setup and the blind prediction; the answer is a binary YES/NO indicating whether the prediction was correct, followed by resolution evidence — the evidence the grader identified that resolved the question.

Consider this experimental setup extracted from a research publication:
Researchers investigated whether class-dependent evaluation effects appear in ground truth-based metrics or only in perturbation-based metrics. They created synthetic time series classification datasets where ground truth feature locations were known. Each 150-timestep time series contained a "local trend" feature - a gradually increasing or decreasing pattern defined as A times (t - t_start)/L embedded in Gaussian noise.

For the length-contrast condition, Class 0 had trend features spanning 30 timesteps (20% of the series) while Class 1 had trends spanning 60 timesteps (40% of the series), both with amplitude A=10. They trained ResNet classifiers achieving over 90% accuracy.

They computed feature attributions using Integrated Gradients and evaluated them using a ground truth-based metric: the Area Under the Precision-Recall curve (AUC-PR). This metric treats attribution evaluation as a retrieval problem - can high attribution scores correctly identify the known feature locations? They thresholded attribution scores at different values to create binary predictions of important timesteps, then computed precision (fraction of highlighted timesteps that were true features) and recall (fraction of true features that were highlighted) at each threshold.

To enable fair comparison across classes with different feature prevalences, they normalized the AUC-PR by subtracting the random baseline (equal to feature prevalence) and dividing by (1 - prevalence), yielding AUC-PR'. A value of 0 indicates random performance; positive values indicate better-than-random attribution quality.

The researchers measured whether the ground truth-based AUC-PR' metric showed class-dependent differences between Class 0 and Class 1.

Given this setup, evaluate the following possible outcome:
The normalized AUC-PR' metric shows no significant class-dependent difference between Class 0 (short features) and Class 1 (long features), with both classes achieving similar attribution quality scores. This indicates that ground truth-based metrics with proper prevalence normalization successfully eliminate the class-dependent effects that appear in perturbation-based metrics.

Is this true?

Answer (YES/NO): NO